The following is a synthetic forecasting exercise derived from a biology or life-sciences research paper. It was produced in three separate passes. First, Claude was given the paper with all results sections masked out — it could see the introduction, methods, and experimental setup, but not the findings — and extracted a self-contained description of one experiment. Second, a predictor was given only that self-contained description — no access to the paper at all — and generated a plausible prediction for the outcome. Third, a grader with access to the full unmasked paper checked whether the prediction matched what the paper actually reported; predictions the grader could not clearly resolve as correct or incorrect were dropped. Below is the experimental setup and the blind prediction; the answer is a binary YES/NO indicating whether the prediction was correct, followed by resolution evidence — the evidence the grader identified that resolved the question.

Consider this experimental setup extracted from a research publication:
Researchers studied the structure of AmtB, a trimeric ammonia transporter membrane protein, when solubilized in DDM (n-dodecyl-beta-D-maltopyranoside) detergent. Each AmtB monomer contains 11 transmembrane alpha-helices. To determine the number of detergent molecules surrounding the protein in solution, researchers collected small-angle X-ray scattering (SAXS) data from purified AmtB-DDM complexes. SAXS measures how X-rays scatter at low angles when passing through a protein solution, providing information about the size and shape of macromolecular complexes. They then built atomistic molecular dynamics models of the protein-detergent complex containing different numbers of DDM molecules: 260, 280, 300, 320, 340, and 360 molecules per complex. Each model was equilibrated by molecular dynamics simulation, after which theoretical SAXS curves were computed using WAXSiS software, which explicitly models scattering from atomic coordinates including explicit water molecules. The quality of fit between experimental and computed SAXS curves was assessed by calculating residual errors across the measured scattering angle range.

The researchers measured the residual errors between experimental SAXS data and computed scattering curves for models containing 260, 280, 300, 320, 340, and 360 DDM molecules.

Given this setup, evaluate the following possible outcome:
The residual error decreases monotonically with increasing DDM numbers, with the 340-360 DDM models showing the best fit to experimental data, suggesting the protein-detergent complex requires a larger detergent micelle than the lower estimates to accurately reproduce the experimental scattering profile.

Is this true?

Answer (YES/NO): NO